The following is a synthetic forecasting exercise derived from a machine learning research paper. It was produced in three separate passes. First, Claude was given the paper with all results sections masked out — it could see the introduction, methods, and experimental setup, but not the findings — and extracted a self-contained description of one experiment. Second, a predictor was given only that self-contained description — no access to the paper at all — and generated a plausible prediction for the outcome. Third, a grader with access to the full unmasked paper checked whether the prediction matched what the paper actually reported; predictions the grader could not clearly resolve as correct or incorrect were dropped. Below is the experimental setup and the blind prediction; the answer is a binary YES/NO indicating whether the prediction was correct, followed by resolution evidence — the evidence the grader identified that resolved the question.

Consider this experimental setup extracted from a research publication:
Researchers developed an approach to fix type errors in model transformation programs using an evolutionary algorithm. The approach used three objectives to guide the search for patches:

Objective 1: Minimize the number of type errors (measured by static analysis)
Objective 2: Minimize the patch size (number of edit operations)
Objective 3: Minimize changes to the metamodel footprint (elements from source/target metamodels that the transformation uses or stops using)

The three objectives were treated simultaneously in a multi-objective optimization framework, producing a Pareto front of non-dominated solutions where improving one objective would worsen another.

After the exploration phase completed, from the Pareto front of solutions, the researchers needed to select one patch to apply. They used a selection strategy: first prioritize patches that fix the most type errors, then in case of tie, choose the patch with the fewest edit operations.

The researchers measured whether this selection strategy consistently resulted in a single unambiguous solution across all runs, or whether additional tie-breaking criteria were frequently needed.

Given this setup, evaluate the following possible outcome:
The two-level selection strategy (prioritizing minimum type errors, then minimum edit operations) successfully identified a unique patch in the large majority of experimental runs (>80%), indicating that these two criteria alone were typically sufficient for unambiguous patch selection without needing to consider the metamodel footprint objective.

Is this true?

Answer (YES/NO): YES